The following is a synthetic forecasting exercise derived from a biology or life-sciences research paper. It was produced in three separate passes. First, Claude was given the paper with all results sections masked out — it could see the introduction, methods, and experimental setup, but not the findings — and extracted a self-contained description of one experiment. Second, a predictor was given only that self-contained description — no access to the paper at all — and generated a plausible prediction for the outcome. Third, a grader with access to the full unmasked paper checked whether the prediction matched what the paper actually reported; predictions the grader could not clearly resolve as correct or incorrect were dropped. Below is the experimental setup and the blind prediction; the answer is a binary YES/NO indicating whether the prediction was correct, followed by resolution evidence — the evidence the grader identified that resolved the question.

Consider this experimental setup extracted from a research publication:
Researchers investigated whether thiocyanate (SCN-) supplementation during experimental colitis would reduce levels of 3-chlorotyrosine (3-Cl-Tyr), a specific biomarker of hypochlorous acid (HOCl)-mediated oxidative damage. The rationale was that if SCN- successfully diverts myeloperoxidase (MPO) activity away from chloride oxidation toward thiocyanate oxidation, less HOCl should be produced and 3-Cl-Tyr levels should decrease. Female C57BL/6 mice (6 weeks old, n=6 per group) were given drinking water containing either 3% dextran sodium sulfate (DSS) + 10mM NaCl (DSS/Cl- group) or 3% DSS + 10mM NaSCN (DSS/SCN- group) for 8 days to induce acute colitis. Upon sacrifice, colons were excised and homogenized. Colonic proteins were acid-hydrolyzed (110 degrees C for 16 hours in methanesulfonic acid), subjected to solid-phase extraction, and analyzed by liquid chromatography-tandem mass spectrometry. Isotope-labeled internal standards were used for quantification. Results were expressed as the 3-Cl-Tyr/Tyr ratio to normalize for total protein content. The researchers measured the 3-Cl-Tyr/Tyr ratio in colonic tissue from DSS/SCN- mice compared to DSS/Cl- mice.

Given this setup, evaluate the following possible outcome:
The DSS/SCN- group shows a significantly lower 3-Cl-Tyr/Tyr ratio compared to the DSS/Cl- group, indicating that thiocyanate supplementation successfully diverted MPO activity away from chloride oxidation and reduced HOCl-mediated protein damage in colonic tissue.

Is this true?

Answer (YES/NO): NO